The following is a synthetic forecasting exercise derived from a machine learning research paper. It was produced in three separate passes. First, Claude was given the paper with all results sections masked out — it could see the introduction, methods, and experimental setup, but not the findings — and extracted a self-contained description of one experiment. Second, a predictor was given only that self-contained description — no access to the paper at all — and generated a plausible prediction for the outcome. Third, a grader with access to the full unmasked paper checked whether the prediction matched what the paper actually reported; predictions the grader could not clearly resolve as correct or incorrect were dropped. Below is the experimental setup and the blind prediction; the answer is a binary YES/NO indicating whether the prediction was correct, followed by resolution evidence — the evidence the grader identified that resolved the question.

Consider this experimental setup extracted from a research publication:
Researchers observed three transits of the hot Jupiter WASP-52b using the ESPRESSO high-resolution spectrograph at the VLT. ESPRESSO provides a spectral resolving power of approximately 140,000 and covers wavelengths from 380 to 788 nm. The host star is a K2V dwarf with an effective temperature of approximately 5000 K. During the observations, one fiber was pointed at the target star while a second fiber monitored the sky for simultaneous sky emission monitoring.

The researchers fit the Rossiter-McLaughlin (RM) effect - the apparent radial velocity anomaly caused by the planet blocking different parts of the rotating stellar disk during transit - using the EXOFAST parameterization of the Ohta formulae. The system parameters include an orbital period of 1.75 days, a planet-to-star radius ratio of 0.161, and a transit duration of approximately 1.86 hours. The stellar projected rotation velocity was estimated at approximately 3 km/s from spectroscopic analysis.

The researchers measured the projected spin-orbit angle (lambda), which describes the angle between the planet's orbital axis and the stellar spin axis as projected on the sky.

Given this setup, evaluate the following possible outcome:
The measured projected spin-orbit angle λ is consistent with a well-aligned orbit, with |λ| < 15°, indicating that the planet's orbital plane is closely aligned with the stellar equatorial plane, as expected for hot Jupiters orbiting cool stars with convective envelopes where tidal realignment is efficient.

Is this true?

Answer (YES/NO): YES